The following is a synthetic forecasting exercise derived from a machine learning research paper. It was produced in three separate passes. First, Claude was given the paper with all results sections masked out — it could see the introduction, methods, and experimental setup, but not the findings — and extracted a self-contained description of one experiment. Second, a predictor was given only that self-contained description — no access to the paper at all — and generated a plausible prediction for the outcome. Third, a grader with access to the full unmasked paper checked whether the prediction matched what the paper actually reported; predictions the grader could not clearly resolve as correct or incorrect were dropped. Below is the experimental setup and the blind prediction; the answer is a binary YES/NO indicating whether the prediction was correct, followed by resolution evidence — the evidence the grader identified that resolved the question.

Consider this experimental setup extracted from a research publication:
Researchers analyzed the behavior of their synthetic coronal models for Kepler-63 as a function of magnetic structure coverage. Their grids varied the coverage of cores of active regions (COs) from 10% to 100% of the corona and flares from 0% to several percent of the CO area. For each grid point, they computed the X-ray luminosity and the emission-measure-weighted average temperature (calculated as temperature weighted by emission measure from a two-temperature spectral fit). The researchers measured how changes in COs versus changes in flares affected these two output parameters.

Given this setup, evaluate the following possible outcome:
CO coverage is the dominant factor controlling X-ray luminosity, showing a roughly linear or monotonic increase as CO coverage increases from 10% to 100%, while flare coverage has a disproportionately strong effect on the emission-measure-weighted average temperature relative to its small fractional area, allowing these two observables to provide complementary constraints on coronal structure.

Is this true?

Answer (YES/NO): YES